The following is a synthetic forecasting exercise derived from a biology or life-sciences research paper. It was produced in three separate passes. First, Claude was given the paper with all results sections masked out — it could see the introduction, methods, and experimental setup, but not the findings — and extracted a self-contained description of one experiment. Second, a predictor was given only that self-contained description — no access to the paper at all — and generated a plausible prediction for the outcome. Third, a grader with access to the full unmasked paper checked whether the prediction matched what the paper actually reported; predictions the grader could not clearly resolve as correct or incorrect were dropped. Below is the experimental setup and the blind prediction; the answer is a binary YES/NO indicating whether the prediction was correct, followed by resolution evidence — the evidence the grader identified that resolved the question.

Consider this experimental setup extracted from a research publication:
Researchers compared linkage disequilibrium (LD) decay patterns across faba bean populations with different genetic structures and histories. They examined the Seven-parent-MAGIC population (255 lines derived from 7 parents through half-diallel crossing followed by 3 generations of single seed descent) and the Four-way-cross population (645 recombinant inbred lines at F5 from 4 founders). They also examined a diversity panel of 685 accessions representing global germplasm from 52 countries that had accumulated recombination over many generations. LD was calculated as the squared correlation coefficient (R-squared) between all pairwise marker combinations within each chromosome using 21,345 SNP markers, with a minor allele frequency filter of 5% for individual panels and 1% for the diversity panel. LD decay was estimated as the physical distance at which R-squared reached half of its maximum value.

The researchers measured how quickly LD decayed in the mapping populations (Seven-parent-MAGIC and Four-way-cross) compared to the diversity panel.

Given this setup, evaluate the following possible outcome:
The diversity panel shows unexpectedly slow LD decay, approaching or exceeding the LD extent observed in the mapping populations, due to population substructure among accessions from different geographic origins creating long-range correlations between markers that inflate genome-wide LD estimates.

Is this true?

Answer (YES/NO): NO